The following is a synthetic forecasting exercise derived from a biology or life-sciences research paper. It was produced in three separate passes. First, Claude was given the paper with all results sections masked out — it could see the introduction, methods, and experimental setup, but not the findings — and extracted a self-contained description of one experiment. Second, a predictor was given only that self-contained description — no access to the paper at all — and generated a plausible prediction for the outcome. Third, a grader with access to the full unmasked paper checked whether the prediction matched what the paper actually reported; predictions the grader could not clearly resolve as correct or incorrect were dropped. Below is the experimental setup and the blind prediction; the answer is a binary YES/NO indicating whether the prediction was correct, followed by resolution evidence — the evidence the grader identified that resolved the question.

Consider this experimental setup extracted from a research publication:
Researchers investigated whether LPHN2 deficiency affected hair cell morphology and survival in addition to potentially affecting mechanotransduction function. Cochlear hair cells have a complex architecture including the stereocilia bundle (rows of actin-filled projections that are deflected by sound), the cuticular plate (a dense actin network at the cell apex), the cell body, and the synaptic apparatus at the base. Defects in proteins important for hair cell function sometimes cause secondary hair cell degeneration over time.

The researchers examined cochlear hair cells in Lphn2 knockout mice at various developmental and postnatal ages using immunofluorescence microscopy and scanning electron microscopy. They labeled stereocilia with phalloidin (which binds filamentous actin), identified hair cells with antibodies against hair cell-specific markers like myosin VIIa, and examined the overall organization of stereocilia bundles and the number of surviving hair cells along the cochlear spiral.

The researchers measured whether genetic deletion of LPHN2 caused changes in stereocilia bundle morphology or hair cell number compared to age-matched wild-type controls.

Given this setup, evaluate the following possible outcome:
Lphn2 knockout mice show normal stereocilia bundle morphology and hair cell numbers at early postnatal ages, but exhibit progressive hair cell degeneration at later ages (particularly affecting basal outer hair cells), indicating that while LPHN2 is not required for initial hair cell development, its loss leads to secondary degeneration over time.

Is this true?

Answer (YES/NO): NO